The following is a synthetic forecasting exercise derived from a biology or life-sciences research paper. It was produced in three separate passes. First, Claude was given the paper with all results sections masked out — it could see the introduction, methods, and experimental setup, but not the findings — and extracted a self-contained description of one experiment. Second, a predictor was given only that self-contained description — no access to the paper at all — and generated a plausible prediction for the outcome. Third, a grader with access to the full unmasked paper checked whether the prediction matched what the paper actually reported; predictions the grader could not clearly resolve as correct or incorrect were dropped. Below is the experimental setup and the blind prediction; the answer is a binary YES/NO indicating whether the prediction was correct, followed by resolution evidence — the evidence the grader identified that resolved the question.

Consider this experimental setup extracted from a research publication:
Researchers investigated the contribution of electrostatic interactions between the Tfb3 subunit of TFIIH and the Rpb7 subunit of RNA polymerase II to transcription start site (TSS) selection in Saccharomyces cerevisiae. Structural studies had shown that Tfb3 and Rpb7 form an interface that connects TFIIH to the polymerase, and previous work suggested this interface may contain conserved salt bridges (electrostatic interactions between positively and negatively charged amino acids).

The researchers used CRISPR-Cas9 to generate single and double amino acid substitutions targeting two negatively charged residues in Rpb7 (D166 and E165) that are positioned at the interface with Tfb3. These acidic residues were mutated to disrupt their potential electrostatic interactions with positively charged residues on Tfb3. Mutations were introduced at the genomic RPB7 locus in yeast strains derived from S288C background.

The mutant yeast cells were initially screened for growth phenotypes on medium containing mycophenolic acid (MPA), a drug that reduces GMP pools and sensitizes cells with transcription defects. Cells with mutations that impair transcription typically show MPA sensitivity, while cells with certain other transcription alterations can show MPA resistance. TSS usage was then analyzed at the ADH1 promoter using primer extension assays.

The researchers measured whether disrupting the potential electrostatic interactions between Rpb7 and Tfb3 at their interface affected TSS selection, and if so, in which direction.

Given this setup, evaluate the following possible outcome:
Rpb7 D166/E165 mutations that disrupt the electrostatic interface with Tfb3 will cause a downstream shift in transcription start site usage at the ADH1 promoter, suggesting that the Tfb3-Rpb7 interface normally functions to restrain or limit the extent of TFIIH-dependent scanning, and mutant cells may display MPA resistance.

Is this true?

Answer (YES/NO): NO